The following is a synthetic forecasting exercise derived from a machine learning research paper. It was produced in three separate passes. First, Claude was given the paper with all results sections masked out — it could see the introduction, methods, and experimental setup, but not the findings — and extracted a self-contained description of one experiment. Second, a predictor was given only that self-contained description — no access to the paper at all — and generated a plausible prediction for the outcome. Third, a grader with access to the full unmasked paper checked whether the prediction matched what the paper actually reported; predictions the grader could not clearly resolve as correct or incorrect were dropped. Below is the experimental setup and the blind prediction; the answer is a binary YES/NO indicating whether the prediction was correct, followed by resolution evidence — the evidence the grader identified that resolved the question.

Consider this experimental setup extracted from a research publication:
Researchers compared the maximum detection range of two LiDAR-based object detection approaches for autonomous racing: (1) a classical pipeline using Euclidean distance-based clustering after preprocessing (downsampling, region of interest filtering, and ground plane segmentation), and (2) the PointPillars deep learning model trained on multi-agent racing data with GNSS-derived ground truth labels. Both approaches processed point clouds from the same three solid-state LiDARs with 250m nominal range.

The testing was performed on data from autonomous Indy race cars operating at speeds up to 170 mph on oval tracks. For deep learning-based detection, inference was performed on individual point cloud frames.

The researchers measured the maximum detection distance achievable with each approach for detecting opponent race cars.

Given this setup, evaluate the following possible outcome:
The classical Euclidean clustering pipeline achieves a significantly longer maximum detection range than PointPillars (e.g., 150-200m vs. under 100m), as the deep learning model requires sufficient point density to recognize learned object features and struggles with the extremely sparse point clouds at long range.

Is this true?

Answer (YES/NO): NO